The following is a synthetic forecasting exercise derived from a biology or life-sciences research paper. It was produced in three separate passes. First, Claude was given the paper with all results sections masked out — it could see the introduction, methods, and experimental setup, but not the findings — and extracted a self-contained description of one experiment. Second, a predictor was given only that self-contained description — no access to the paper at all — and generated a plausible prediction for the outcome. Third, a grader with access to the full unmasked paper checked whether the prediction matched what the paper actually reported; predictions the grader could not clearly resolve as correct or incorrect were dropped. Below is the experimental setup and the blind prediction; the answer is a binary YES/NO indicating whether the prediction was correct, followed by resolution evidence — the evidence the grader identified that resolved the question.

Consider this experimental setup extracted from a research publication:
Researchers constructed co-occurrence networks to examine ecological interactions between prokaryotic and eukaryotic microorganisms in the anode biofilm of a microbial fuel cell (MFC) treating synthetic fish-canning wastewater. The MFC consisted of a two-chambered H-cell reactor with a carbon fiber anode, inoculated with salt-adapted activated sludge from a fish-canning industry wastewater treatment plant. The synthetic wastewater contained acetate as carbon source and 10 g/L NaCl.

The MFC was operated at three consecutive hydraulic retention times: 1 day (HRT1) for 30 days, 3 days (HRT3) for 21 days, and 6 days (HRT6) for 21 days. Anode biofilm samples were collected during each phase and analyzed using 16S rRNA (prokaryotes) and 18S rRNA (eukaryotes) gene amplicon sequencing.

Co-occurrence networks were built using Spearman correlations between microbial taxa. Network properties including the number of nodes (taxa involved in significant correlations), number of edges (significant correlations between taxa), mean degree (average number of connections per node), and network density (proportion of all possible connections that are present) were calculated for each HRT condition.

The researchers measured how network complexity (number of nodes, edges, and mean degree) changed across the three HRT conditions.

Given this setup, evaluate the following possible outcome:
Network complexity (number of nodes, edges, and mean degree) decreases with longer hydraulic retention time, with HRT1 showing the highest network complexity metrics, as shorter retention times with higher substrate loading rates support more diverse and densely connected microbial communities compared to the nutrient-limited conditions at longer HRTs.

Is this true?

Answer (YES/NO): NO